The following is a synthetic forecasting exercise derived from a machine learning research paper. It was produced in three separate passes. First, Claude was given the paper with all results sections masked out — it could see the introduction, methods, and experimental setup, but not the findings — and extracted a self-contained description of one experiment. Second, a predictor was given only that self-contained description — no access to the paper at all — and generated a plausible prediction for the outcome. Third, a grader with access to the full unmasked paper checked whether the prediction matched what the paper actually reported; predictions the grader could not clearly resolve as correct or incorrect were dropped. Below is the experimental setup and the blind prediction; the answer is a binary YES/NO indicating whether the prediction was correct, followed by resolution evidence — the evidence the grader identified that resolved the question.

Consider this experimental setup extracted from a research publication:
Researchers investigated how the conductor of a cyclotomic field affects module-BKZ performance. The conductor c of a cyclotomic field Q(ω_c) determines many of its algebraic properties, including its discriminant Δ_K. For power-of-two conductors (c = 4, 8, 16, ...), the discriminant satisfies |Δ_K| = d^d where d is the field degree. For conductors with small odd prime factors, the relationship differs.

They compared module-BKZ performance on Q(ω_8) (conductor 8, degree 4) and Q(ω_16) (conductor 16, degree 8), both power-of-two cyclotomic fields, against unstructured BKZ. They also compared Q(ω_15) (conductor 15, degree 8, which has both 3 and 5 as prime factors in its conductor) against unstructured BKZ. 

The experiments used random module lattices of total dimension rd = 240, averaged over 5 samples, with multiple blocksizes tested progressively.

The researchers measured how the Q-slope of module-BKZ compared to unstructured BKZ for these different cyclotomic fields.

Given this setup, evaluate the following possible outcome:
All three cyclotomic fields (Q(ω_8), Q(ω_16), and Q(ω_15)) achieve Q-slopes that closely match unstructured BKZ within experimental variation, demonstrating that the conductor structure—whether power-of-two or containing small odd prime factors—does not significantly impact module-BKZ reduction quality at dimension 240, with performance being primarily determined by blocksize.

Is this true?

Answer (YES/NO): NO